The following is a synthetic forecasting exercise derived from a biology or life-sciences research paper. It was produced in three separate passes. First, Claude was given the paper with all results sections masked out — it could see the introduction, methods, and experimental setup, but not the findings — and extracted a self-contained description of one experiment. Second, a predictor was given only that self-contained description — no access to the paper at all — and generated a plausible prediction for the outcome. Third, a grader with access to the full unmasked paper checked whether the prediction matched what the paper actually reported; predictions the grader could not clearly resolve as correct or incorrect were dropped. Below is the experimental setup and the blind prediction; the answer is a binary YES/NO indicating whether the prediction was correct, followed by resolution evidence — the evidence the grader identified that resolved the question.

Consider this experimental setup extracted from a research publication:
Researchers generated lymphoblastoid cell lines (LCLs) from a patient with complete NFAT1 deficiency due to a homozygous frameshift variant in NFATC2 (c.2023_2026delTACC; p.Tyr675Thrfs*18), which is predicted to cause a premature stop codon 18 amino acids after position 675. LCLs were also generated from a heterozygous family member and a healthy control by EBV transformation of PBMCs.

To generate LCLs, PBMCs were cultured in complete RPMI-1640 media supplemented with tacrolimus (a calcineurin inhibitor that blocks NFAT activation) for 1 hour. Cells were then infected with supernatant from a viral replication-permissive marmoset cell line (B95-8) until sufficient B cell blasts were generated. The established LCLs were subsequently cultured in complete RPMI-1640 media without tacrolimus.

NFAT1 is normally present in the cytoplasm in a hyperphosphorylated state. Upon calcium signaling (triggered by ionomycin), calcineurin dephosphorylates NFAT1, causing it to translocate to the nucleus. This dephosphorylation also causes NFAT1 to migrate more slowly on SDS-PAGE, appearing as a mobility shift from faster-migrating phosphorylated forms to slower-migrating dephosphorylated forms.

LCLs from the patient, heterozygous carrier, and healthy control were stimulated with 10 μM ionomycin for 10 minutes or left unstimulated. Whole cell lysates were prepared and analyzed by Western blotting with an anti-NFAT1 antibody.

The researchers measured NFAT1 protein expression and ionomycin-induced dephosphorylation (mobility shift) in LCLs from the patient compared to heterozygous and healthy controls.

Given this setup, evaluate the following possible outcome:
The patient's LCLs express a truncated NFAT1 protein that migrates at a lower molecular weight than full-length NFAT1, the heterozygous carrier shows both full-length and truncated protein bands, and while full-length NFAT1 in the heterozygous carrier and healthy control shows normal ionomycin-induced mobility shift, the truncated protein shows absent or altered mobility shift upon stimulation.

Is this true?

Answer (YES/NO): NO